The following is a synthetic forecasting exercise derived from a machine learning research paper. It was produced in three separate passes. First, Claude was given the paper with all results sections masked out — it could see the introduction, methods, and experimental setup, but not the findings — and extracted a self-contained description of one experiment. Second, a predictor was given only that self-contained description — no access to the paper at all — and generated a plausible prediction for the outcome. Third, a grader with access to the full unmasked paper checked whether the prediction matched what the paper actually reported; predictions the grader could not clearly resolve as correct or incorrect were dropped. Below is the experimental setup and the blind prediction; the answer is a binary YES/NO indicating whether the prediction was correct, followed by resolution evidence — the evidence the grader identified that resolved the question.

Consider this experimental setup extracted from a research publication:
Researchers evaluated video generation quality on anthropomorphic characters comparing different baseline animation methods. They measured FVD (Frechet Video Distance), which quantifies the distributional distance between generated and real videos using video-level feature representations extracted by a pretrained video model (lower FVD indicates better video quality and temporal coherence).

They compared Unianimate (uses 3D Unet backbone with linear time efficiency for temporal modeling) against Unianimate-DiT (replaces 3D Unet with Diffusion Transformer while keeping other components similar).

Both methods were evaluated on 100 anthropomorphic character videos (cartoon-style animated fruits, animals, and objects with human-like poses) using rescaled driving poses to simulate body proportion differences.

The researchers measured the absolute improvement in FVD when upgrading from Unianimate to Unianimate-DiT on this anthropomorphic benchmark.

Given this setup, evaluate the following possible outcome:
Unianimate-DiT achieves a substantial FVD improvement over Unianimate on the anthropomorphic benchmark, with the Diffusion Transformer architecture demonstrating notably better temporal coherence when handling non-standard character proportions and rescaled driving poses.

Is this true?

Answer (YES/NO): YES